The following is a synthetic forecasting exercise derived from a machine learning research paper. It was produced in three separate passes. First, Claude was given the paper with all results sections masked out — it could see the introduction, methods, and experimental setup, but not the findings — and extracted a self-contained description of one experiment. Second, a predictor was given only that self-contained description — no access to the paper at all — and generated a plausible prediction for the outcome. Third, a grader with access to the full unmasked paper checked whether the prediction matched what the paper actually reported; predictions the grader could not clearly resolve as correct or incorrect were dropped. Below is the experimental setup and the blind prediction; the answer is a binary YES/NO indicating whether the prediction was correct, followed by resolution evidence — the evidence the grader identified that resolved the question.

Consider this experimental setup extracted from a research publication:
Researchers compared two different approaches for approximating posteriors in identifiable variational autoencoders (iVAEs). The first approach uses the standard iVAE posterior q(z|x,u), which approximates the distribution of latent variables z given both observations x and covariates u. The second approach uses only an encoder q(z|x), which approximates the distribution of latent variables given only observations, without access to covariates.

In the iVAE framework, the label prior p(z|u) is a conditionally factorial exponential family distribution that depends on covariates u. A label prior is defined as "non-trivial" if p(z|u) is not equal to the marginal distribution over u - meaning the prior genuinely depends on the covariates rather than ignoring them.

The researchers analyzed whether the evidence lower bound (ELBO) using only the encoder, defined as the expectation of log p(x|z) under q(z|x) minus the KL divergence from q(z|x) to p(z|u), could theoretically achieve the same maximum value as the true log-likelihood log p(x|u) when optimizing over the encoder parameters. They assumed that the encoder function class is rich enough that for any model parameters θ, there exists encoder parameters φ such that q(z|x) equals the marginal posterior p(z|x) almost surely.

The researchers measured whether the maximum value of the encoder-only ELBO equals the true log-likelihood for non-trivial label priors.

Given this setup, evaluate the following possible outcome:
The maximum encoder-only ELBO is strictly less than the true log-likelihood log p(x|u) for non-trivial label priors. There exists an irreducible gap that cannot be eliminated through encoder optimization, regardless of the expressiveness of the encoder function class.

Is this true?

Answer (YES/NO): YES